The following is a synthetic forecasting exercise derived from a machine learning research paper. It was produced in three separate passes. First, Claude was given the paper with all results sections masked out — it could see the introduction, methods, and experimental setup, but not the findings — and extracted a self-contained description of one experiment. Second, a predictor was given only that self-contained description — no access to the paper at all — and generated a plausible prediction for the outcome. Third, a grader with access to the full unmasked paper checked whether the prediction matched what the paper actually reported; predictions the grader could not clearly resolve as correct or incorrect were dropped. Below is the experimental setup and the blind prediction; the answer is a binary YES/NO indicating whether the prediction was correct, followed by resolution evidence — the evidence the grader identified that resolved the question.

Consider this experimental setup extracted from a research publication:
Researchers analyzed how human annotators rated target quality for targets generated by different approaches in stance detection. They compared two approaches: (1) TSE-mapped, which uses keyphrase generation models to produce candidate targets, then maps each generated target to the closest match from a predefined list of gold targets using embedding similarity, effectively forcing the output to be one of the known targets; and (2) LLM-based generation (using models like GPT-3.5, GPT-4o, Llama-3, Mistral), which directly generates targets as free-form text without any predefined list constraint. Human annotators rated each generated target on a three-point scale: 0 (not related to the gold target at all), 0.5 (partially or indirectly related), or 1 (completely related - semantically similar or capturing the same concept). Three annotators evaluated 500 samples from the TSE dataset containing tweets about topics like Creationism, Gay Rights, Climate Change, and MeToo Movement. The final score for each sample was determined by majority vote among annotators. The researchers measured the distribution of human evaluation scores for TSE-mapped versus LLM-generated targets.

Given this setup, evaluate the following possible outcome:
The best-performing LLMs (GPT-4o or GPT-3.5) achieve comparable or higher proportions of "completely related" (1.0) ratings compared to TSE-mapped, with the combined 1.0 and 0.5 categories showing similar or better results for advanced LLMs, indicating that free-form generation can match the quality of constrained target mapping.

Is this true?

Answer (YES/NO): NO